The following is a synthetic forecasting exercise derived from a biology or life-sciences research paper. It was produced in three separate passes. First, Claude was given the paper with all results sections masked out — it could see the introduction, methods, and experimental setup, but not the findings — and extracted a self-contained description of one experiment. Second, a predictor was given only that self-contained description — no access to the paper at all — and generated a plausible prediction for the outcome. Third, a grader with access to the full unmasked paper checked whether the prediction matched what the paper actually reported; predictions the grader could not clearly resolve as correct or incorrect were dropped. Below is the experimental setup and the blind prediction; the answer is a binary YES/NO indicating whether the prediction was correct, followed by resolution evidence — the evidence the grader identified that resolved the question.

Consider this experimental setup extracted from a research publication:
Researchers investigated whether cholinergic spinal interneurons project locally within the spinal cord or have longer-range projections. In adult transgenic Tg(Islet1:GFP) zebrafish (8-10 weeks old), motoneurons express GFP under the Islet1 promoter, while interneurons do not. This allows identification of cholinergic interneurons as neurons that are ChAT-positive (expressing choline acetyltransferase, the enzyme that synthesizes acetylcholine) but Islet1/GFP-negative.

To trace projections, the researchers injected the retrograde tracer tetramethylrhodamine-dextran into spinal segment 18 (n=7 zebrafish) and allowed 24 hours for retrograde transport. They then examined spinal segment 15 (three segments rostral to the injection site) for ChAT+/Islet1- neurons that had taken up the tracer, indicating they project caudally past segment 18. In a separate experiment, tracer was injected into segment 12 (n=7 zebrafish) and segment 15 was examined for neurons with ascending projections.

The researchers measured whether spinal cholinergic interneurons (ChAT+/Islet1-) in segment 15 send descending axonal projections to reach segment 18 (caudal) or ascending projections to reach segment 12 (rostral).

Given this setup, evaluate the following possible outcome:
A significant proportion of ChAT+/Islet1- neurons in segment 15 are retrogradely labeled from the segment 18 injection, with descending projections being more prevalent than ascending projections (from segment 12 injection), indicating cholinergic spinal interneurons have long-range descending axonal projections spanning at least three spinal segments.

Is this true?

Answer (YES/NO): NO